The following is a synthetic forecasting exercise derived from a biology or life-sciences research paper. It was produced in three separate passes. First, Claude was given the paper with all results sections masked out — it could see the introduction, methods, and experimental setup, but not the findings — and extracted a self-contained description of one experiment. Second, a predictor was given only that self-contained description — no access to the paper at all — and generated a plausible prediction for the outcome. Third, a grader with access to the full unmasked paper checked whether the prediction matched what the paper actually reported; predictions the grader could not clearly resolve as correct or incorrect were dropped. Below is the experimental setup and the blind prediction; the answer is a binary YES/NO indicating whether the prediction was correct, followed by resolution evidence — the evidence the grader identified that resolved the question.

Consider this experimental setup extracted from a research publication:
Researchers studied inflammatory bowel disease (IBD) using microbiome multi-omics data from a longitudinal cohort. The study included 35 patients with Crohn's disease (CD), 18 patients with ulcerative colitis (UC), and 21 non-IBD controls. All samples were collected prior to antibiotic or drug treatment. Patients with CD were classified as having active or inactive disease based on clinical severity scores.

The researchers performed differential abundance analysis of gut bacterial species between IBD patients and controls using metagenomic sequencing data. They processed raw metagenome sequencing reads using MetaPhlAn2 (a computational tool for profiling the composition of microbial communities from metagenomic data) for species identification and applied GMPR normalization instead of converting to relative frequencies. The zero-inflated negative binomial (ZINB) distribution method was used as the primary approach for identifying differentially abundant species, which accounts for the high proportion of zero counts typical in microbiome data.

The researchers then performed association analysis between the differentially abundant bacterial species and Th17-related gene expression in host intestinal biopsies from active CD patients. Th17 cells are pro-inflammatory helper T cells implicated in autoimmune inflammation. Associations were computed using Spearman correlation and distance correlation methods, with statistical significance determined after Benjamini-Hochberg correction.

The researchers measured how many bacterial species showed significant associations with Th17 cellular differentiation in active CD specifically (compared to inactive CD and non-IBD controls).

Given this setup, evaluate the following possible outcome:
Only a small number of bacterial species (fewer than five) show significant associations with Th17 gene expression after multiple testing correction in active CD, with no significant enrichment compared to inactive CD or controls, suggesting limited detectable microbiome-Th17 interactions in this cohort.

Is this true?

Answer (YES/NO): NO